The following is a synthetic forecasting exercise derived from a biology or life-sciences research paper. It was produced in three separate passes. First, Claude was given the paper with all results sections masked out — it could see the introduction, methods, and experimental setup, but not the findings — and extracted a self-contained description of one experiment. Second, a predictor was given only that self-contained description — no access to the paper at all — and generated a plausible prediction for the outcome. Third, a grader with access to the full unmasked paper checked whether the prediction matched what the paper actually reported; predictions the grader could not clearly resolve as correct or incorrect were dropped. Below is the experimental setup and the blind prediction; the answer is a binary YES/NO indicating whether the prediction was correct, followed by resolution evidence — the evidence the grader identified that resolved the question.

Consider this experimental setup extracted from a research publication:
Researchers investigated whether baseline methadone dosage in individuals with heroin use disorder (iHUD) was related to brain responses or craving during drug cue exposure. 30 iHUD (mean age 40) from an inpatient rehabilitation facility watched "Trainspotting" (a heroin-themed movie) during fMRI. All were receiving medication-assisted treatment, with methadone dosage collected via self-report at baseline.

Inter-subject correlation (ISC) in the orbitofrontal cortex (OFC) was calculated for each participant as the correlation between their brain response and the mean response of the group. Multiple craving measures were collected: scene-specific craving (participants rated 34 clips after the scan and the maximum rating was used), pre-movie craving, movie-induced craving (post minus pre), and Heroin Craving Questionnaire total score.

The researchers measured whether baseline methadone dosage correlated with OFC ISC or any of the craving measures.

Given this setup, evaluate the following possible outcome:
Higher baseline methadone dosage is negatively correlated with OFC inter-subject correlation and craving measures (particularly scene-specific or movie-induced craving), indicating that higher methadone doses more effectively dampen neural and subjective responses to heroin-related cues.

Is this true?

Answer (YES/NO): NO